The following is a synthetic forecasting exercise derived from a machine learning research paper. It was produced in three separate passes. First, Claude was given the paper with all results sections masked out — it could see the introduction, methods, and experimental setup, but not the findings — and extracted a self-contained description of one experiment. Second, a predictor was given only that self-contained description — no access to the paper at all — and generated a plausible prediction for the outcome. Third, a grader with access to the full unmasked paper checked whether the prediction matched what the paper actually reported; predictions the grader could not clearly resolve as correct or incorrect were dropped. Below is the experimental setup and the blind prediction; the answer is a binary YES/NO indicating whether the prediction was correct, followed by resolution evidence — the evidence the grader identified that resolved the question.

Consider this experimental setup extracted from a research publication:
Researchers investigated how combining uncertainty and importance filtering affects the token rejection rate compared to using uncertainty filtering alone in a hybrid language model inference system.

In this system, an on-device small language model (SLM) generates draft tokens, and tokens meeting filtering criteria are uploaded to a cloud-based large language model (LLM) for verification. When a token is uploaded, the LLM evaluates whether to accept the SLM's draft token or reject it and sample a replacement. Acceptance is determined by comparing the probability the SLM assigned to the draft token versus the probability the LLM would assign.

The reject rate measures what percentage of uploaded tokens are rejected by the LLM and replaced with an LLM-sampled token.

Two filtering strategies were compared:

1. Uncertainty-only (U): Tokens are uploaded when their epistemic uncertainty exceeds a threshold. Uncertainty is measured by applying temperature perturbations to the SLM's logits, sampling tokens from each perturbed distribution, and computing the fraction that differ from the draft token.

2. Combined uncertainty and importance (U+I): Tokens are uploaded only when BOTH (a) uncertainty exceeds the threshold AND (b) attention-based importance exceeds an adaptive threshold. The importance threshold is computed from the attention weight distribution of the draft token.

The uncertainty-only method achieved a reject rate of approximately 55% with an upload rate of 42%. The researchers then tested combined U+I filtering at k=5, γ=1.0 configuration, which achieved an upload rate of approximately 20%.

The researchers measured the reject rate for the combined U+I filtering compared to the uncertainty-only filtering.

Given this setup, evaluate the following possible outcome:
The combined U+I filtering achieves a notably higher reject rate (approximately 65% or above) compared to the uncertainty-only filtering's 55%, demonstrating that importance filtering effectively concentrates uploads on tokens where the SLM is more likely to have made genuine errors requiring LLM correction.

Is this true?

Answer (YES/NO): NO